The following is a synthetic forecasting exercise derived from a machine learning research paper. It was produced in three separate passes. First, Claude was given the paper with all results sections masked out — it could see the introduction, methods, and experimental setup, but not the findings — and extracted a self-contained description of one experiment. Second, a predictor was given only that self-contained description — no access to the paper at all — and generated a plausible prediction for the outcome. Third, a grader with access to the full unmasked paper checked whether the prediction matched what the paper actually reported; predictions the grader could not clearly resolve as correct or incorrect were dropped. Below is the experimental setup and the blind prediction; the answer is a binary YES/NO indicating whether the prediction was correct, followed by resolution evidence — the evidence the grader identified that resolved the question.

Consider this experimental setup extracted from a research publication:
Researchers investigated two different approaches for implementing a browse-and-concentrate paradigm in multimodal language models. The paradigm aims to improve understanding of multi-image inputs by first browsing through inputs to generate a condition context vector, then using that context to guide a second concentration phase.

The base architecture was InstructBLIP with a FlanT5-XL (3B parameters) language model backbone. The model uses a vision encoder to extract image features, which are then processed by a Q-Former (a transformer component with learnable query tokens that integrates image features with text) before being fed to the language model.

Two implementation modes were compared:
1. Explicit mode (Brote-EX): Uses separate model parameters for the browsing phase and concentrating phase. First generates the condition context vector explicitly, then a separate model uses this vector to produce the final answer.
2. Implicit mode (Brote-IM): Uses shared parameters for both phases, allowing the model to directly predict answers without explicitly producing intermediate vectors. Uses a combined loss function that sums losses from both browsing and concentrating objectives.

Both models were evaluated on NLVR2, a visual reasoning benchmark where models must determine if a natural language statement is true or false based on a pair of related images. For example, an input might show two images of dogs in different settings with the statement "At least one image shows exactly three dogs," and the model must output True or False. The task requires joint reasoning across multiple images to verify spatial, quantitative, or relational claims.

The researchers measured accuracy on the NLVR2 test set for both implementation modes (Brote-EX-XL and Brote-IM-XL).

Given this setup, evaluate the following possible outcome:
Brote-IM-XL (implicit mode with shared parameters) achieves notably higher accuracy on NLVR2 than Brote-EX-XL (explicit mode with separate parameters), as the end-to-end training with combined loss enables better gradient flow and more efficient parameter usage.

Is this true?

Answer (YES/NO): YES